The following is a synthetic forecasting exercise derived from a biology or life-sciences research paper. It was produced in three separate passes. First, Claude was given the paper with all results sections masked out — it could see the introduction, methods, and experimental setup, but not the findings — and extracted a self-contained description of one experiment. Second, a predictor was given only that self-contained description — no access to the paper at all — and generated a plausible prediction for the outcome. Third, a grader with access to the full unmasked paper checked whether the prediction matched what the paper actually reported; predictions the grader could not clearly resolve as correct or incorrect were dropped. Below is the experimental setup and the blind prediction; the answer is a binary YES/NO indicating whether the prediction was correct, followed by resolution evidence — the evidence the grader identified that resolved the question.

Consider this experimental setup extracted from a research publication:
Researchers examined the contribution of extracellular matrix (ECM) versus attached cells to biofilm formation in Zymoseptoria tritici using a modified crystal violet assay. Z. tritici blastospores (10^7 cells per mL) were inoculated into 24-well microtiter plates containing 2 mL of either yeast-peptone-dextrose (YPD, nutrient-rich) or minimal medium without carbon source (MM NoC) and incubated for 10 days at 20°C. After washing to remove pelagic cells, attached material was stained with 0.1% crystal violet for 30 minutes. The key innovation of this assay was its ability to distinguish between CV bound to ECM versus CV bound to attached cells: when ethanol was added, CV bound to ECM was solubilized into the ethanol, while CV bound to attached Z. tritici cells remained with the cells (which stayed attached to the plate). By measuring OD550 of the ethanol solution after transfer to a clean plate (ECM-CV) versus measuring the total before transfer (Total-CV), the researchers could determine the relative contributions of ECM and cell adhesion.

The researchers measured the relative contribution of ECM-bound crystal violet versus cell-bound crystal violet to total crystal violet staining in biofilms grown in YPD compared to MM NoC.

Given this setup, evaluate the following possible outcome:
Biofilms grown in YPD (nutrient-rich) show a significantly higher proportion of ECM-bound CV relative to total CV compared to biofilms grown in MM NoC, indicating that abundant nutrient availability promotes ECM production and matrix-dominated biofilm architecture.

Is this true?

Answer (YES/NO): NO